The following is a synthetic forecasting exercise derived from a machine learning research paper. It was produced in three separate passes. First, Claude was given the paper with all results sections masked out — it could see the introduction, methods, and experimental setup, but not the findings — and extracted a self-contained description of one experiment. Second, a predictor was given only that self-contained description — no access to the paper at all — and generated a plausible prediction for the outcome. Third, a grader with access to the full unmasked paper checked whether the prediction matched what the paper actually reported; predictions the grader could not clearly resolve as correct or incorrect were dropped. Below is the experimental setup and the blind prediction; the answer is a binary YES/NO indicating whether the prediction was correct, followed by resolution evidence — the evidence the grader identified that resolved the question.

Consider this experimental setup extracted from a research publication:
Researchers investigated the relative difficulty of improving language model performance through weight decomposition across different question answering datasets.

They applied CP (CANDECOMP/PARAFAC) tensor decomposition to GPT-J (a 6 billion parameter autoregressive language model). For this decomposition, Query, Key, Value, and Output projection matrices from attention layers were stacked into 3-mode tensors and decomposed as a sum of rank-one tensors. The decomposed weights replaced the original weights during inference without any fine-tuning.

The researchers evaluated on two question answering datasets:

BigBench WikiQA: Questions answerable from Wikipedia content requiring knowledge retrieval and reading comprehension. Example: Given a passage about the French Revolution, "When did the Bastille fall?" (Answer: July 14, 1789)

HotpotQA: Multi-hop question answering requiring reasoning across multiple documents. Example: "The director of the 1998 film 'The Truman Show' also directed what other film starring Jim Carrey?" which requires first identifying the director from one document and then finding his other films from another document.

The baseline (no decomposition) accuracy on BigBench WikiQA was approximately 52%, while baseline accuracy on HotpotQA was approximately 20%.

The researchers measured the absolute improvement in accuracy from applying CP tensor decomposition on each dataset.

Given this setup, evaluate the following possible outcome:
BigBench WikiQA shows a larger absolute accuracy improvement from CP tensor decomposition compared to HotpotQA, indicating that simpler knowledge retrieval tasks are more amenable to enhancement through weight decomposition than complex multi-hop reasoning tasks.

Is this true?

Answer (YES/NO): YES